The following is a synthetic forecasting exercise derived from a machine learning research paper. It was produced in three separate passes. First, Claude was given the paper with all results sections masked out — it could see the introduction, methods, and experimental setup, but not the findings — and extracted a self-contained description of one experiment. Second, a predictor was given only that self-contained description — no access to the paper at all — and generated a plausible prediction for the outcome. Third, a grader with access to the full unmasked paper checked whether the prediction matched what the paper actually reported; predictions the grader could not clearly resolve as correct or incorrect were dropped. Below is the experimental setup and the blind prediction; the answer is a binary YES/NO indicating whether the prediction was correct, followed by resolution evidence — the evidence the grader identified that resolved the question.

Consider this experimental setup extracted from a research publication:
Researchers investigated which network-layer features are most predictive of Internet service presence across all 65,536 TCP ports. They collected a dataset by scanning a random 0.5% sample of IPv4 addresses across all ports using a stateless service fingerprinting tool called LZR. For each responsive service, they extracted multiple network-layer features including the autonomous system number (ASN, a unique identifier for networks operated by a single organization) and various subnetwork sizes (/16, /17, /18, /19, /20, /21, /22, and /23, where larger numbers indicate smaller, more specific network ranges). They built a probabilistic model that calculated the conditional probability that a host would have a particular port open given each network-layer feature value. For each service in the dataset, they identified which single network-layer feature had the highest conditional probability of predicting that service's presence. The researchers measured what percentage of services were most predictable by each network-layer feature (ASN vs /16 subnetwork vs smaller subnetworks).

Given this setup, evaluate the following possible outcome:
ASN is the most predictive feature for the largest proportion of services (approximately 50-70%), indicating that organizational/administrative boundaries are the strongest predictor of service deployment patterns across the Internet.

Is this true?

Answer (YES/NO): NO